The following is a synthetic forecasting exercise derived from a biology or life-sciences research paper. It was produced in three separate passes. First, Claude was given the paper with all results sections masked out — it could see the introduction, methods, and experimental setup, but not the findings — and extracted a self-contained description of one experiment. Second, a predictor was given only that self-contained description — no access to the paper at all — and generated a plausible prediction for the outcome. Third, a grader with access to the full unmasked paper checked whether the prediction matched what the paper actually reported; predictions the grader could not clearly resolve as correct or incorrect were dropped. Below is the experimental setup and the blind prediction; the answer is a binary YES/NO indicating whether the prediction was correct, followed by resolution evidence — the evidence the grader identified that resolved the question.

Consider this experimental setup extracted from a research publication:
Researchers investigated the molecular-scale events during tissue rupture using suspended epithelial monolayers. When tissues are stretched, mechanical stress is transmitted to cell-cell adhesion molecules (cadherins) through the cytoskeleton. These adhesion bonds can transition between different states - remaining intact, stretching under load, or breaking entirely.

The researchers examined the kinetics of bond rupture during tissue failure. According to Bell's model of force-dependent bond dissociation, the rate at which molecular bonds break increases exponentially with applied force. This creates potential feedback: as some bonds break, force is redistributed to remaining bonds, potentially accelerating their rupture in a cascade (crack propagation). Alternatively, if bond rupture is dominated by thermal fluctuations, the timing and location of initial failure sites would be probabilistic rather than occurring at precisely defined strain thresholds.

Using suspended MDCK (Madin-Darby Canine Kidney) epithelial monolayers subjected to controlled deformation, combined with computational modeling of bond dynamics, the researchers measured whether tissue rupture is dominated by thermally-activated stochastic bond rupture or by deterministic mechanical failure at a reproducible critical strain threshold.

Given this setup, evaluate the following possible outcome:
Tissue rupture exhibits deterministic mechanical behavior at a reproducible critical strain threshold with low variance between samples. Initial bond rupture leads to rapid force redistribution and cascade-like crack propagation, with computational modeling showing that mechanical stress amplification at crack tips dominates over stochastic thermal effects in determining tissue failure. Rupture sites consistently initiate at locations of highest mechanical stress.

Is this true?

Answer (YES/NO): NO